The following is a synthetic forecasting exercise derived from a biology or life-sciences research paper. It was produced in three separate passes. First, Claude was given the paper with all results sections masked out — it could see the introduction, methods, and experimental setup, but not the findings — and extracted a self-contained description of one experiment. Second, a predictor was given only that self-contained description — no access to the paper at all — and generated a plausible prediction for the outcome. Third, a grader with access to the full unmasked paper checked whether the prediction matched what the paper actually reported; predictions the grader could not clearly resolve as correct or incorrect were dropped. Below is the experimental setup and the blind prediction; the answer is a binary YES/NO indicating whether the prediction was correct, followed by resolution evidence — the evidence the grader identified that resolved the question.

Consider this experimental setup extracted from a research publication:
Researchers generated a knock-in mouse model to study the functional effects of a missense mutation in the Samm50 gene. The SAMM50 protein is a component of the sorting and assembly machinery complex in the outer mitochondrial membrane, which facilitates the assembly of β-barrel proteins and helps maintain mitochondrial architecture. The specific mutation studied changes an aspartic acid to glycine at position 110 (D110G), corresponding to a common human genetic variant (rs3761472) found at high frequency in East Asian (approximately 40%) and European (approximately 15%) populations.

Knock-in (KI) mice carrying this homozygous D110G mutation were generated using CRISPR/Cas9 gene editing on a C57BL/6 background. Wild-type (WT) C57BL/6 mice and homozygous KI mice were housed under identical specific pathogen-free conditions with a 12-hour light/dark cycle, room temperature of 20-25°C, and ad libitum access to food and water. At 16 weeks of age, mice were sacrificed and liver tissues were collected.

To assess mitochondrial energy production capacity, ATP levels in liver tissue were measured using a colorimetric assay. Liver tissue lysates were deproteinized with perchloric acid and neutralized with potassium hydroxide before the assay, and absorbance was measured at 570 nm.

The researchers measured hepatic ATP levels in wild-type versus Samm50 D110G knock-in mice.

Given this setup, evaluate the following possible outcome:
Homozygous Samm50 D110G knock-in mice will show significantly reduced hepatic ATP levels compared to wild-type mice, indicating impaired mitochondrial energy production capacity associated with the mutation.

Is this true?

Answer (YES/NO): YES